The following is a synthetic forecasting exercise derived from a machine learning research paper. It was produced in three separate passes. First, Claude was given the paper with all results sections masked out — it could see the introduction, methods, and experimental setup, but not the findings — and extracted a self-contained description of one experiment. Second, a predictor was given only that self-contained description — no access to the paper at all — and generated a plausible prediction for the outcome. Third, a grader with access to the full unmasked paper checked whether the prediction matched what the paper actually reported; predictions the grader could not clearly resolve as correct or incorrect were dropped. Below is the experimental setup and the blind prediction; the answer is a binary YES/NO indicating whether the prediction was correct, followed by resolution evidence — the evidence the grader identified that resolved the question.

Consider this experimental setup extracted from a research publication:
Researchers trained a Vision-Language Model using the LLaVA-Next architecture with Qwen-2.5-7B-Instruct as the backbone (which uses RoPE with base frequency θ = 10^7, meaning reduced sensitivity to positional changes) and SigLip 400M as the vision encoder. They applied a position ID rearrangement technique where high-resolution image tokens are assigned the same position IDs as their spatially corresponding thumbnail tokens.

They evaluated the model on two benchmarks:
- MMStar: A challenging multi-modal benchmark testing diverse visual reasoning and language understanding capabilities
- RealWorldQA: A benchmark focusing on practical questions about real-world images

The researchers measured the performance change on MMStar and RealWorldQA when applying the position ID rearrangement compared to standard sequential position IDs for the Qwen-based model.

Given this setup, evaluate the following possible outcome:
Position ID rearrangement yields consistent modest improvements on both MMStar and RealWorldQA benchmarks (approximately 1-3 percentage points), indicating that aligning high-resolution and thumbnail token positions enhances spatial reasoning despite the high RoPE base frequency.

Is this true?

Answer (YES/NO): NO